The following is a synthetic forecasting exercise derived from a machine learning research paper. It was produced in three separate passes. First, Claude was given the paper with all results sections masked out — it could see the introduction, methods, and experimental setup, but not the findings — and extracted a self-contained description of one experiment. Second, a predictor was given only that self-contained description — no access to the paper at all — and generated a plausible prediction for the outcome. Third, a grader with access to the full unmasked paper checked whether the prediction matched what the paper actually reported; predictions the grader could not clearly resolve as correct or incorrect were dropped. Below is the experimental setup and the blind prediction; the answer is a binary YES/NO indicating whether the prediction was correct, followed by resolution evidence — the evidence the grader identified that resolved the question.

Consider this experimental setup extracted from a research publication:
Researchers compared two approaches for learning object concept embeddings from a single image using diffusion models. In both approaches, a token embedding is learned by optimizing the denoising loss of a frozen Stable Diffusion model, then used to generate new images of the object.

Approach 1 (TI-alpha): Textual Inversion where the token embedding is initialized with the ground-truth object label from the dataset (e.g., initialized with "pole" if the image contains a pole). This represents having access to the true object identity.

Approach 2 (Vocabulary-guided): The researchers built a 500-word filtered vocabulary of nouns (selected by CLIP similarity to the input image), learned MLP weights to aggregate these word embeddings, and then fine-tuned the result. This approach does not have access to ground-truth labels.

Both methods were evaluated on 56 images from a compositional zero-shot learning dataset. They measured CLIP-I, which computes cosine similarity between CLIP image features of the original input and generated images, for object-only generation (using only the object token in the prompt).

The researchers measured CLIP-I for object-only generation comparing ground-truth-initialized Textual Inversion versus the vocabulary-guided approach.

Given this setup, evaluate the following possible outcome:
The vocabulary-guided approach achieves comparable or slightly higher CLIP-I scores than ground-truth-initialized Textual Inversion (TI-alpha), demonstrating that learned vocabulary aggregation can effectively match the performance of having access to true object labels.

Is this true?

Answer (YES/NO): YES